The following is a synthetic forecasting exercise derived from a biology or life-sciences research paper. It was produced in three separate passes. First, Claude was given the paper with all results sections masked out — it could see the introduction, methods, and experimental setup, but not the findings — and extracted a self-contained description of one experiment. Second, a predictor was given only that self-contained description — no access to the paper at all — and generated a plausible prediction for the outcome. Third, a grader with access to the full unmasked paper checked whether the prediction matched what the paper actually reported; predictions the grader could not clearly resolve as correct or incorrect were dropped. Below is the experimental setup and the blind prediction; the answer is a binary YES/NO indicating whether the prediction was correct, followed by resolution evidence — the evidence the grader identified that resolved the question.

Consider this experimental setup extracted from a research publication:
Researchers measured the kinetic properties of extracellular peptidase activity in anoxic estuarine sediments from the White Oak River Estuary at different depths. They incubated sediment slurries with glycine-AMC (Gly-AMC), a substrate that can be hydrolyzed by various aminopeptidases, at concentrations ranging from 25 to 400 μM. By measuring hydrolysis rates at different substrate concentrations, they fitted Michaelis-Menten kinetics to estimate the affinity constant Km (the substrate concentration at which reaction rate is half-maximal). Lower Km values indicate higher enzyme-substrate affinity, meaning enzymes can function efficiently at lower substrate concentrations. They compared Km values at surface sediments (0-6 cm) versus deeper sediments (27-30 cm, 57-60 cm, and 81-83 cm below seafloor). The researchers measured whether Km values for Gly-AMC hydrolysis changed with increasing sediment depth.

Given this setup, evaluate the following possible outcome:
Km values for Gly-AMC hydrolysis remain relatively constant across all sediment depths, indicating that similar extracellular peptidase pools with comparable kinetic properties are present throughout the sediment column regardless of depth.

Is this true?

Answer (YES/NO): NO